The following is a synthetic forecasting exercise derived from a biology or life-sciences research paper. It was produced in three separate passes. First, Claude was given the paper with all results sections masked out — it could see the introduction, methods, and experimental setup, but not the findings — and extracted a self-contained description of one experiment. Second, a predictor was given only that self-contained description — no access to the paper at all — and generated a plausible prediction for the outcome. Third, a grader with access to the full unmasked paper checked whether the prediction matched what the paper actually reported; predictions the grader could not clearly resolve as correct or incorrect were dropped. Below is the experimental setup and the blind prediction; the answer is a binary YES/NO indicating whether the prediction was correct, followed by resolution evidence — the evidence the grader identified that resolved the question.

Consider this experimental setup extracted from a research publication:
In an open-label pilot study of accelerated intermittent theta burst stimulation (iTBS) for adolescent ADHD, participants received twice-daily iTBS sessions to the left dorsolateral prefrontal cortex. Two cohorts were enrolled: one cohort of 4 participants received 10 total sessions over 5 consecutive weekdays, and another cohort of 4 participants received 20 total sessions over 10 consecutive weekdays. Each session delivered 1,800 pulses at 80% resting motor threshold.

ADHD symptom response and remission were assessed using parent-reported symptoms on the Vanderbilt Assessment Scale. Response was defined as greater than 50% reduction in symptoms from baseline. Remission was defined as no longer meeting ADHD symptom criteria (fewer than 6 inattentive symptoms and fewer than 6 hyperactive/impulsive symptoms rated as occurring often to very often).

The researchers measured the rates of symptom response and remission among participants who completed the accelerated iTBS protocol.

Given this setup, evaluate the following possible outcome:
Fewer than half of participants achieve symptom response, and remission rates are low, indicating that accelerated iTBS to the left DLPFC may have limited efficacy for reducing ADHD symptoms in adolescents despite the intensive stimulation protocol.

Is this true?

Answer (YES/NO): NO